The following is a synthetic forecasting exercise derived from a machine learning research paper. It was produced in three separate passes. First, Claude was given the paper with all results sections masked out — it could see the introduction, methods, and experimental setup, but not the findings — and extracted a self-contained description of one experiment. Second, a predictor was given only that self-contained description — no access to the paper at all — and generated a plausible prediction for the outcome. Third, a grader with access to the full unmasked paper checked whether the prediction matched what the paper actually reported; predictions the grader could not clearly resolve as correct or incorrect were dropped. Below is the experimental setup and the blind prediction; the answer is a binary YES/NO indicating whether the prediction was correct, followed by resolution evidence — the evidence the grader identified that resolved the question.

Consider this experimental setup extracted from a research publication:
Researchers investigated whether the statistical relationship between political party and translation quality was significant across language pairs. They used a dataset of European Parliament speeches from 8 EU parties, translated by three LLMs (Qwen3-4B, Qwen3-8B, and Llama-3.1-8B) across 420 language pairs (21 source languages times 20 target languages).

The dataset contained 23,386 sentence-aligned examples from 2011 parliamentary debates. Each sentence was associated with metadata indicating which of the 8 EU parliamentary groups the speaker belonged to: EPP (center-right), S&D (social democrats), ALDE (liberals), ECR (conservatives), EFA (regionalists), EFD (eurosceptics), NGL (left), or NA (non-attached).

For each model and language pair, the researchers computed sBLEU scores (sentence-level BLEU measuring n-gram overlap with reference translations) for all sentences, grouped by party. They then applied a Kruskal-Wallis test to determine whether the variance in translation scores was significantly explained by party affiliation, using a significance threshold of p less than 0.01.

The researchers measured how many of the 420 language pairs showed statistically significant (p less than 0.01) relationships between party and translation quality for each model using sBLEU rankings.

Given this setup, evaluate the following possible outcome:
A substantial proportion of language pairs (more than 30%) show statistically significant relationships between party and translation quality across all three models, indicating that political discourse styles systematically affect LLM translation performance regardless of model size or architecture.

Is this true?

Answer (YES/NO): YES